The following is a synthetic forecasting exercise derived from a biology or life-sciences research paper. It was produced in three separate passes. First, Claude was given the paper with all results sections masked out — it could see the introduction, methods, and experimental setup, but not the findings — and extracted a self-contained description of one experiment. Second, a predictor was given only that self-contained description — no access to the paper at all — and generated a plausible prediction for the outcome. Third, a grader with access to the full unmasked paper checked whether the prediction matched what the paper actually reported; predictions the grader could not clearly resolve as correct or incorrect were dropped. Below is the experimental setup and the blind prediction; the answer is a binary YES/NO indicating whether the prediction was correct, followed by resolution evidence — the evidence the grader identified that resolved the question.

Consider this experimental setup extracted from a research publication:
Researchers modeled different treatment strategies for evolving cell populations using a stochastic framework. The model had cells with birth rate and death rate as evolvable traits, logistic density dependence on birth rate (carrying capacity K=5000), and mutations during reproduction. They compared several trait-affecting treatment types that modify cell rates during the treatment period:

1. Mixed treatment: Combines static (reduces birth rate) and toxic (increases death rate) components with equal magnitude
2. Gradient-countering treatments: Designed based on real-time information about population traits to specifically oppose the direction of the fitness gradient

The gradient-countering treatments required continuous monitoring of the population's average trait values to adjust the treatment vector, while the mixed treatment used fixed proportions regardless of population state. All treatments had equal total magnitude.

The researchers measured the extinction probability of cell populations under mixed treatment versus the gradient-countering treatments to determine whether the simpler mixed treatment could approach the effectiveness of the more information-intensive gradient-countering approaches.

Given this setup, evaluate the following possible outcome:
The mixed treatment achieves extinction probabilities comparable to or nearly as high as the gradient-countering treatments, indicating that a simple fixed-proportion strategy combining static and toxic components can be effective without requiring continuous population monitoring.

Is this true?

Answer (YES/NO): YES